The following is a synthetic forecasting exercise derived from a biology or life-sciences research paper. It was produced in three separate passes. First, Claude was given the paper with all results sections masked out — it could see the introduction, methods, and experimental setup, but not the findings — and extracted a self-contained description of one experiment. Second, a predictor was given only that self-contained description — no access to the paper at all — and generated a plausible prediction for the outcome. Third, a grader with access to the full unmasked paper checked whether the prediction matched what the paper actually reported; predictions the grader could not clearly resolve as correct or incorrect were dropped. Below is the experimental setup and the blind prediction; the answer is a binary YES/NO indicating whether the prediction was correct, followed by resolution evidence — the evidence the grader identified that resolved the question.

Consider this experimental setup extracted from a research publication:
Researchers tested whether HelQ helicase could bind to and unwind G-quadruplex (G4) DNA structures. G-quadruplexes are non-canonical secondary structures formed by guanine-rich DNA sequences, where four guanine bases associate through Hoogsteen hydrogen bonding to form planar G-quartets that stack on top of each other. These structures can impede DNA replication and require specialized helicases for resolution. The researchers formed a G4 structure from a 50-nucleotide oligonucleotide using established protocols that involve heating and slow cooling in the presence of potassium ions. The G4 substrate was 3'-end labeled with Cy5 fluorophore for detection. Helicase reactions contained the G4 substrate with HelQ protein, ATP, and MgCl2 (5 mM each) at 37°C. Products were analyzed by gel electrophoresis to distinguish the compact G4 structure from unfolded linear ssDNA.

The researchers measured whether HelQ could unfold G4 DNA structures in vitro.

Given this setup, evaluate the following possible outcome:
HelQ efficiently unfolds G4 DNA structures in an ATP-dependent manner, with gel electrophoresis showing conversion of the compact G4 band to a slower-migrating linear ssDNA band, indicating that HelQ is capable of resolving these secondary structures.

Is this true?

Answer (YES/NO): NO